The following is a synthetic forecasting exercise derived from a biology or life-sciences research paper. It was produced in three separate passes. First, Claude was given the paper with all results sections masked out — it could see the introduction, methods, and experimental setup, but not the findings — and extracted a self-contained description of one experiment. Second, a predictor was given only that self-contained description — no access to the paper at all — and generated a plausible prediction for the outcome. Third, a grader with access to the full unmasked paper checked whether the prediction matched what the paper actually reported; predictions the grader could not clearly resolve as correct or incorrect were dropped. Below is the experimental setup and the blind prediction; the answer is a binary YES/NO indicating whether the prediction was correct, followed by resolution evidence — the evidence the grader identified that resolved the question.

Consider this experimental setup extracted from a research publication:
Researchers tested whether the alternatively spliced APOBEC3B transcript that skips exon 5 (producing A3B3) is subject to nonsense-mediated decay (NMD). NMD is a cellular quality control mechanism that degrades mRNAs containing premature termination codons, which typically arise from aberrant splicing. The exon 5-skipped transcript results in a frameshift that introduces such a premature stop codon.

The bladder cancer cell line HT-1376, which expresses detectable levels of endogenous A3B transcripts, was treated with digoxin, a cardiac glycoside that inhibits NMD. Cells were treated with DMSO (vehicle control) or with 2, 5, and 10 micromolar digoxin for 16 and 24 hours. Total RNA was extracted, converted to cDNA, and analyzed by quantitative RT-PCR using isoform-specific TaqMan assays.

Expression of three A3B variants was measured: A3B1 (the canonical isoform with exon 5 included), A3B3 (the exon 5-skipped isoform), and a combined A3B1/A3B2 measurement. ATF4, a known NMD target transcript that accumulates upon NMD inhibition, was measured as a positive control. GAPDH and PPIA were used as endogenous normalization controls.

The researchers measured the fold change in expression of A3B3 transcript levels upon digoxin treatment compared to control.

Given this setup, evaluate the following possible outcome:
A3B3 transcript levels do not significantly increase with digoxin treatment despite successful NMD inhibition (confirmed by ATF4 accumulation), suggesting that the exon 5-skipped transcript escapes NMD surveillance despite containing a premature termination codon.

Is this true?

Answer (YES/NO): NO